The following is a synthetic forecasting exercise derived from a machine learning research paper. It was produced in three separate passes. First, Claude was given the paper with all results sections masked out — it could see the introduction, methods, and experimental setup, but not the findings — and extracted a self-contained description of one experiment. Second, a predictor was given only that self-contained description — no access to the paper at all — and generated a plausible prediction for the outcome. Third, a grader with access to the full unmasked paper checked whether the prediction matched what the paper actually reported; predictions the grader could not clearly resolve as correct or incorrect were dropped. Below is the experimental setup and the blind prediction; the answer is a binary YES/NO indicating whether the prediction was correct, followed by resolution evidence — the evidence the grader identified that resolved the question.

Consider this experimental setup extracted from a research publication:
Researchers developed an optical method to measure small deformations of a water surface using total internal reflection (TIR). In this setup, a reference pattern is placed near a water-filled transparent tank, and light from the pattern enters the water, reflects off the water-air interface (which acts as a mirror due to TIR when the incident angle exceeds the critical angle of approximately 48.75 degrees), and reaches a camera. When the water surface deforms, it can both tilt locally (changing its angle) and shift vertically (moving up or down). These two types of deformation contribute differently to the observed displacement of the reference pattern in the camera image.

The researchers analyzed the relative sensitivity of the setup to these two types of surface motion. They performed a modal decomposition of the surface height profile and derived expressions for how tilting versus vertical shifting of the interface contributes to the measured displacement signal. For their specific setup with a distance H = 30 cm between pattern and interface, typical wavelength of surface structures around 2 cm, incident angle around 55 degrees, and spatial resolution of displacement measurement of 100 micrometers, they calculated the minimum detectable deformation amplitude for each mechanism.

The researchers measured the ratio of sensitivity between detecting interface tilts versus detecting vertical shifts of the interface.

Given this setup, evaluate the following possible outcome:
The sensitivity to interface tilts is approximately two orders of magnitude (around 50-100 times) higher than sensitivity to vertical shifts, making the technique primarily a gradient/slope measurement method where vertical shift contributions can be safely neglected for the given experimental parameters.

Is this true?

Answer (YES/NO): YES